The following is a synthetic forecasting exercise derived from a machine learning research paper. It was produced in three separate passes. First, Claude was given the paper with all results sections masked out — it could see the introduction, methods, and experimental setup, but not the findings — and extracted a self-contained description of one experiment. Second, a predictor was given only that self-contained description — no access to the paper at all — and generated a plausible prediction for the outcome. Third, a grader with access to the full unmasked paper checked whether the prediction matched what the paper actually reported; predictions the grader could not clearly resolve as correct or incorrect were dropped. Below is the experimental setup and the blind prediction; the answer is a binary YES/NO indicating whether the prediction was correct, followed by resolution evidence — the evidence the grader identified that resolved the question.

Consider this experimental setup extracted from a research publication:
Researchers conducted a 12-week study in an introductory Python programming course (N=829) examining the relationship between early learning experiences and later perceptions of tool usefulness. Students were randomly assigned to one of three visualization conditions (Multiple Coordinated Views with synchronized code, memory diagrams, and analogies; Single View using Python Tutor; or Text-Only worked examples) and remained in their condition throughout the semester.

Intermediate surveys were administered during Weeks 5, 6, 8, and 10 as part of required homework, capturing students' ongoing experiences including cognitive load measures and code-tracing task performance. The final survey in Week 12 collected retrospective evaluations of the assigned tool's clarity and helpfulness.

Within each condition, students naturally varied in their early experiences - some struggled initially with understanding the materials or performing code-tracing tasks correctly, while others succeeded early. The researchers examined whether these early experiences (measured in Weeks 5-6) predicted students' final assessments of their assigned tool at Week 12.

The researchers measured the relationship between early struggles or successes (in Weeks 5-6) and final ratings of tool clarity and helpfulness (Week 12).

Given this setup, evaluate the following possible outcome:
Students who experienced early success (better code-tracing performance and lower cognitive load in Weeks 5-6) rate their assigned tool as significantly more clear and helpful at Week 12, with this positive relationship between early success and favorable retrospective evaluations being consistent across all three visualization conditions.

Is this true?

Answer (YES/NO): NO